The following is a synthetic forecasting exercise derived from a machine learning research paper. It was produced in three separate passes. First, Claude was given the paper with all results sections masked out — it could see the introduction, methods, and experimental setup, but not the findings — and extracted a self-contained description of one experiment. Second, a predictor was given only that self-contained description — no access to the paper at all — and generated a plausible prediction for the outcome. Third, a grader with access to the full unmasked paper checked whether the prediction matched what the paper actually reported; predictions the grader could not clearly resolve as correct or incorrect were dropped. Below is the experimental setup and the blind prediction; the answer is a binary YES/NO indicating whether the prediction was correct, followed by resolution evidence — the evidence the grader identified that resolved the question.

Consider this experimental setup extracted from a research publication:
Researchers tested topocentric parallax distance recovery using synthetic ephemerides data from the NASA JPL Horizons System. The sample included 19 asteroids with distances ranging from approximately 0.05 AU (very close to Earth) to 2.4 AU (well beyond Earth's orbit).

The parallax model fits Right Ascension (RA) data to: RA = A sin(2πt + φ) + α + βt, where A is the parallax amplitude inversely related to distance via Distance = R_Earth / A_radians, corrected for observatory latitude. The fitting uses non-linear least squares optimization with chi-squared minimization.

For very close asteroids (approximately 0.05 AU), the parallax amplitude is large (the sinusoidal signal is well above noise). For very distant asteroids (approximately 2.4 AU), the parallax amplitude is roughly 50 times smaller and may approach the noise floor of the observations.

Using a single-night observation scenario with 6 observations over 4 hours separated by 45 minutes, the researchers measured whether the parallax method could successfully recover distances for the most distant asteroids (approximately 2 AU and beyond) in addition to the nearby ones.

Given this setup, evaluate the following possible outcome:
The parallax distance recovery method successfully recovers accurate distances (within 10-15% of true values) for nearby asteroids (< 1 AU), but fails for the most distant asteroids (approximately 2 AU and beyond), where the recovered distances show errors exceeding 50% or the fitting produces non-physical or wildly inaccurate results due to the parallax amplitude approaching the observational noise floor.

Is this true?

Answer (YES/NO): NO